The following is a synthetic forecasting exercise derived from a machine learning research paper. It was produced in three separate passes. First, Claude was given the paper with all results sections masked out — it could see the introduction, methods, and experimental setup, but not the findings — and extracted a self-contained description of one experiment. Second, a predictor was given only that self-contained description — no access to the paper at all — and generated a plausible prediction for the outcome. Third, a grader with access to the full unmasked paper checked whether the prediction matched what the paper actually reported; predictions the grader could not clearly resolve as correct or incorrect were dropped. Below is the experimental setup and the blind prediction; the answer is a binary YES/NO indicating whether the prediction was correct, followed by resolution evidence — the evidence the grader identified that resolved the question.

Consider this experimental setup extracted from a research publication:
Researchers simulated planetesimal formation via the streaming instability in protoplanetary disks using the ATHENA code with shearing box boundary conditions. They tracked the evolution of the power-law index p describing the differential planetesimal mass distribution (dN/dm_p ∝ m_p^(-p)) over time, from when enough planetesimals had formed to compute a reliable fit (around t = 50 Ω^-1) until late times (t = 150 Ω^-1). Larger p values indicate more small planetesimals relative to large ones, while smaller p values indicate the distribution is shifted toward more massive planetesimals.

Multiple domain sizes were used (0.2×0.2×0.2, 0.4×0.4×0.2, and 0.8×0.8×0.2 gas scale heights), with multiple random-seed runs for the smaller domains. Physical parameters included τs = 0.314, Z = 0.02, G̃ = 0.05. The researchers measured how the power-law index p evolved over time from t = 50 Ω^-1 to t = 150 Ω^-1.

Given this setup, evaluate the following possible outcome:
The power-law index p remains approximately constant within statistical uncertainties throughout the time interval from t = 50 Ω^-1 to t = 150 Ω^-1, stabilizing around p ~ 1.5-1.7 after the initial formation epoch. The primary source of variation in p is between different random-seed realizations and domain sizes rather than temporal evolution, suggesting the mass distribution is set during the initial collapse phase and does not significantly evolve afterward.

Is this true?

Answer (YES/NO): NO